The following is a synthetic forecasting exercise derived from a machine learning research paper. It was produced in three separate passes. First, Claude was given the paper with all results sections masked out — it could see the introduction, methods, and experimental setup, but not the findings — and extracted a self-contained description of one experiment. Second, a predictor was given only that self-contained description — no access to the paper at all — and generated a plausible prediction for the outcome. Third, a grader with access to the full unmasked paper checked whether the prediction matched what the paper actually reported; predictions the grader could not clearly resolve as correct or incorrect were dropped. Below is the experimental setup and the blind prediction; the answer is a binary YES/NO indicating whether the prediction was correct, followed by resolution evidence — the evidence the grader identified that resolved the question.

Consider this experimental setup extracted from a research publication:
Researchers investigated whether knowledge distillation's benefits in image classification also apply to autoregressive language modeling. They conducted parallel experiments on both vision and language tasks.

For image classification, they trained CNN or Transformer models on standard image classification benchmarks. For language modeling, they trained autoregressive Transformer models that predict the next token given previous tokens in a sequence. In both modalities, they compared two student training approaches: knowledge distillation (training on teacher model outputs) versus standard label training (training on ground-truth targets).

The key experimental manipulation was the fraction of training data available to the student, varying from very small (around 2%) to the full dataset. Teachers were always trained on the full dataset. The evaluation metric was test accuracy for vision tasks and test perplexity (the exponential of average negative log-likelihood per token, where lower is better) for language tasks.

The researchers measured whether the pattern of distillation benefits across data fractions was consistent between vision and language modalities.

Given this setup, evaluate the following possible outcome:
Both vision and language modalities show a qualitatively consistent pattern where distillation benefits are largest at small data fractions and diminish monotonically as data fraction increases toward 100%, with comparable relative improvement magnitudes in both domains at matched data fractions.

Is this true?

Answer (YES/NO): NO